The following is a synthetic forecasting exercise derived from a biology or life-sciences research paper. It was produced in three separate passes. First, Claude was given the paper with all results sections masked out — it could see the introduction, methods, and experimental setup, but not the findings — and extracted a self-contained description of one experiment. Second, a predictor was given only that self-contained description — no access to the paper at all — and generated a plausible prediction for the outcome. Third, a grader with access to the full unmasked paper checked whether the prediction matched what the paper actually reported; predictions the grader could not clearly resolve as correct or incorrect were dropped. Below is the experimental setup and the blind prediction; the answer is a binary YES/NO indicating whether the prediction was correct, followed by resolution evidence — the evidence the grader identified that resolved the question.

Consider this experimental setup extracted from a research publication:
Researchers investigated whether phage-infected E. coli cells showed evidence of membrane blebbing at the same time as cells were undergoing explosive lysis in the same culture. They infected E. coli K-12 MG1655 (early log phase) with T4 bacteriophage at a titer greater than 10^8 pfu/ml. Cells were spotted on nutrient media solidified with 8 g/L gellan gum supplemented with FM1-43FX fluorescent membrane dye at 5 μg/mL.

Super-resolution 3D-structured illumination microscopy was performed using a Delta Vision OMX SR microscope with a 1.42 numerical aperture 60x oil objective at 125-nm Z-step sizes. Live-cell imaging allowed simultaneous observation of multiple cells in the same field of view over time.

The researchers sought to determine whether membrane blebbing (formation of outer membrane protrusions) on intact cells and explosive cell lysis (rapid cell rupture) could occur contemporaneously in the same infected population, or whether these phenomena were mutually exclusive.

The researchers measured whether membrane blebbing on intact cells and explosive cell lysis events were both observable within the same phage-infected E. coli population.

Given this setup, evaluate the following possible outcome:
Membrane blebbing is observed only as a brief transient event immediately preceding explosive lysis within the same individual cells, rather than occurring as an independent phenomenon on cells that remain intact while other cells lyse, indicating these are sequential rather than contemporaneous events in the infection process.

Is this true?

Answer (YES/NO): NO